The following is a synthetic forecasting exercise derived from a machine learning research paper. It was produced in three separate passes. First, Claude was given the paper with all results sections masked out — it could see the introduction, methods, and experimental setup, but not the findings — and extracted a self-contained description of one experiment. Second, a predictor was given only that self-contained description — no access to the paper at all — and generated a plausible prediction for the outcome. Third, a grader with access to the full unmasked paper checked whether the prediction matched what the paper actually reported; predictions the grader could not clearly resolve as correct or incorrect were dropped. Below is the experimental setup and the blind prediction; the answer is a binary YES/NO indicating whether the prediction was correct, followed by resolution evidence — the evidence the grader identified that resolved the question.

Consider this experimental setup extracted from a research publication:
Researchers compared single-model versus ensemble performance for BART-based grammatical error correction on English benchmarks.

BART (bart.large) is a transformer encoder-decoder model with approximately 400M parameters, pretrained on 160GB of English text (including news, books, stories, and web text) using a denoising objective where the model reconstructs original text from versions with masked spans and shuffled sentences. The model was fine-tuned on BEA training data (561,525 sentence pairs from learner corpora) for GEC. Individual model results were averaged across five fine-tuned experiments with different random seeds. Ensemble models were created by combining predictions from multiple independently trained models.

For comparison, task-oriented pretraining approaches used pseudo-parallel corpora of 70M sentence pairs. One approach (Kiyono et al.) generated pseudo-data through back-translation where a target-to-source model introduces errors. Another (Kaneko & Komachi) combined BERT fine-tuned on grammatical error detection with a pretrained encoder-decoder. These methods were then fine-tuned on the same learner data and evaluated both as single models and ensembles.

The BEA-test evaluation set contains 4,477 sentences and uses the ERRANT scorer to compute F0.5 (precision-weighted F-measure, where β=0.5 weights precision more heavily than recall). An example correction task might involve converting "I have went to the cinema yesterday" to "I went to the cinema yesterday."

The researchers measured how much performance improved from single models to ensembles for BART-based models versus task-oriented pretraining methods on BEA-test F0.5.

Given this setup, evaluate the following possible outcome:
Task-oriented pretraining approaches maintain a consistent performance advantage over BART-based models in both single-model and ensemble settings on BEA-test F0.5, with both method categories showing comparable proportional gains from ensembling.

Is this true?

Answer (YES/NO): NO